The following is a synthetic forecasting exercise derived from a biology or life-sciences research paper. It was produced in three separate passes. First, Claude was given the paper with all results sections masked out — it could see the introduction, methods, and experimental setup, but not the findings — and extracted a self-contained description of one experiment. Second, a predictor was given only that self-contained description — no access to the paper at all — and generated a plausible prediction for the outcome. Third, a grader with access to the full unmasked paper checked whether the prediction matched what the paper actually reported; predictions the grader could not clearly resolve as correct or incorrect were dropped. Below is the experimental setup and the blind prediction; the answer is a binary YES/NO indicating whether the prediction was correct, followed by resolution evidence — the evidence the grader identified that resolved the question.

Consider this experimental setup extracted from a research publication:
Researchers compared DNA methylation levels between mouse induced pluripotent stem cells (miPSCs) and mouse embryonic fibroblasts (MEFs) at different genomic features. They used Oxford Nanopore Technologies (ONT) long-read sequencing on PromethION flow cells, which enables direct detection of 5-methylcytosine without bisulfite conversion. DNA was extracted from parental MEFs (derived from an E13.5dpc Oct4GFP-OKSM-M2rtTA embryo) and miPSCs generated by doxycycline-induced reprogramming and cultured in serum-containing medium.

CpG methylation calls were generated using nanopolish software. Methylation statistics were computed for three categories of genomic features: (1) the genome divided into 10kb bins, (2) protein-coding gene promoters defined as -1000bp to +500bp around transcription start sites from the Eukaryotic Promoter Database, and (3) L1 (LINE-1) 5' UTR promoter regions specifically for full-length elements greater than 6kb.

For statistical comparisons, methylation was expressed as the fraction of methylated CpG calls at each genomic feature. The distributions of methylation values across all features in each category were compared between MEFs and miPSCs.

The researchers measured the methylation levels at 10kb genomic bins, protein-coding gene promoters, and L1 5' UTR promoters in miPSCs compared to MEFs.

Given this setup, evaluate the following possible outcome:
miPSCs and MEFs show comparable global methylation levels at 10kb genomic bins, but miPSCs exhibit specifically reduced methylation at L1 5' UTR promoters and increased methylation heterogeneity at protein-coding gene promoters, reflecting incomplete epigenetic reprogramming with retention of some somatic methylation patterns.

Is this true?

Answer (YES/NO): NO